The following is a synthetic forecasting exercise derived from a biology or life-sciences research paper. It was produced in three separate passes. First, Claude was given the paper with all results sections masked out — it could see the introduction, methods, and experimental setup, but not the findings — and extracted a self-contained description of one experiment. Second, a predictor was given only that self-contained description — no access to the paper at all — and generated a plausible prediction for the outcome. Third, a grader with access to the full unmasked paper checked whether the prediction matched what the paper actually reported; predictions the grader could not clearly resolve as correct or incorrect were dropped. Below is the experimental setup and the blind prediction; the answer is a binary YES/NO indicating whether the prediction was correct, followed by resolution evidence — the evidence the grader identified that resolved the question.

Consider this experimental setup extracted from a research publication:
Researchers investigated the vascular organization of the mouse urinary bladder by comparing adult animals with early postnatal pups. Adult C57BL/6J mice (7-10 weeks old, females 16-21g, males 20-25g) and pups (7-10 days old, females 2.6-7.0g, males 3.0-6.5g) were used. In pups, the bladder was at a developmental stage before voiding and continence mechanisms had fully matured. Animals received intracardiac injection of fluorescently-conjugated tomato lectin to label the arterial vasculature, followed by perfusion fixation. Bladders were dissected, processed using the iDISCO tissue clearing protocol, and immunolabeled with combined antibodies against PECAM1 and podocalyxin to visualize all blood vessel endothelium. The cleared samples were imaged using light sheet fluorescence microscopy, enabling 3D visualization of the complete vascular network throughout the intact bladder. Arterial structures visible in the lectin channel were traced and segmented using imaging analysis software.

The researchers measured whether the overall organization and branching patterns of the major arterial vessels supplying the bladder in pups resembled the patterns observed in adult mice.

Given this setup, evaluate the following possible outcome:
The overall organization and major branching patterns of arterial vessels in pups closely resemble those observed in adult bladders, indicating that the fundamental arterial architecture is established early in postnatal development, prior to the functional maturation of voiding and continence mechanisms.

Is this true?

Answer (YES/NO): YES